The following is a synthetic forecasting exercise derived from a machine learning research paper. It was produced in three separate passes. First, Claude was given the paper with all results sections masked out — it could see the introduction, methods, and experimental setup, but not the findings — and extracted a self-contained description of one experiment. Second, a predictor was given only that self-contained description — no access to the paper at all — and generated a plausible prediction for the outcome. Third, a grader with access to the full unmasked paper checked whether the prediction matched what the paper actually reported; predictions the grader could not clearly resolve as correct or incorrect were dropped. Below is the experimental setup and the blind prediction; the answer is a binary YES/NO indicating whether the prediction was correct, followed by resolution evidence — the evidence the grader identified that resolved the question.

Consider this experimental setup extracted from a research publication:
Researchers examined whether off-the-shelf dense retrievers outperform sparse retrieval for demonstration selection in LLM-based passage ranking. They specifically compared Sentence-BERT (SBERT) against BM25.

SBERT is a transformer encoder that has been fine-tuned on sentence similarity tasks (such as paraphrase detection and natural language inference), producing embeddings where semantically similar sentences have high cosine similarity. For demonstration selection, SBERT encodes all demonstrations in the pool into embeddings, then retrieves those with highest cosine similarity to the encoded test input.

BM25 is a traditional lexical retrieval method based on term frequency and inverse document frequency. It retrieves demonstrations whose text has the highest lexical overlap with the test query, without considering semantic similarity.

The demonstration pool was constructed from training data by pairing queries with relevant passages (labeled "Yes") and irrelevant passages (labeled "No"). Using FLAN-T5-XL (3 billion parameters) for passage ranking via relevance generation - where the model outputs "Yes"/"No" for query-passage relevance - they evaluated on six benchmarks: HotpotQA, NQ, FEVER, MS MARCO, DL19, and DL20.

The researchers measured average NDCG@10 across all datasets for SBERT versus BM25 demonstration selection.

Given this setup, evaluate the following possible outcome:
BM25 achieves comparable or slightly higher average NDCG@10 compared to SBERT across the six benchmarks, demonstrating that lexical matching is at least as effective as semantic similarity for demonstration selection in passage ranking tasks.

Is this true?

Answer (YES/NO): YES